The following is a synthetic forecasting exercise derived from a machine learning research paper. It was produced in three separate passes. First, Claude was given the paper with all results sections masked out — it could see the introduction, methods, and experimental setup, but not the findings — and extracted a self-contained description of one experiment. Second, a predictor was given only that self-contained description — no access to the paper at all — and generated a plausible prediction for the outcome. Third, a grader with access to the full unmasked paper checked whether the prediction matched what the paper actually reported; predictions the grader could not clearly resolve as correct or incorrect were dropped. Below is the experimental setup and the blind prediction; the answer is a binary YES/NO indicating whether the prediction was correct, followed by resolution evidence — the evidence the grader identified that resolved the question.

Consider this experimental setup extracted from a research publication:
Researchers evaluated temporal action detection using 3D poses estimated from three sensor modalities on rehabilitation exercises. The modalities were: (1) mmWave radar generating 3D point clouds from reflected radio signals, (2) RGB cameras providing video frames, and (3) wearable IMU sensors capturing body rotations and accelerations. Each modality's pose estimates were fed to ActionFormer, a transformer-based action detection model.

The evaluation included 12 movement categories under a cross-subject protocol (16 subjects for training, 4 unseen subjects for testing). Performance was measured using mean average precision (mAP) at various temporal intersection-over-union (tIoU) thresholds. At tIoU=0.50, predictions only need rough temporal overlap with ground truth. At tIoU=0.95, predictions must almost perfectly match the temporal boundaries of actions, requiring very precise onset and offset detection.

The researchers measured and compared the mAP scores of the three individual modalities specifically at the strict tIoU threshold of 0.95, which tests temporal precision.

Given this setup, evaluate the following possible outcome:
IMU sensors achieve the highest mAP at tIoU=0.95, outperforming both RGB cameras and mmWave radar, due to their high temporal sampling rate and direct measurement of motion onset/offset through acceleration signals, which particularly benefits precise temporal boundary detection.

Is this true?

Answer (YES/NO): YES